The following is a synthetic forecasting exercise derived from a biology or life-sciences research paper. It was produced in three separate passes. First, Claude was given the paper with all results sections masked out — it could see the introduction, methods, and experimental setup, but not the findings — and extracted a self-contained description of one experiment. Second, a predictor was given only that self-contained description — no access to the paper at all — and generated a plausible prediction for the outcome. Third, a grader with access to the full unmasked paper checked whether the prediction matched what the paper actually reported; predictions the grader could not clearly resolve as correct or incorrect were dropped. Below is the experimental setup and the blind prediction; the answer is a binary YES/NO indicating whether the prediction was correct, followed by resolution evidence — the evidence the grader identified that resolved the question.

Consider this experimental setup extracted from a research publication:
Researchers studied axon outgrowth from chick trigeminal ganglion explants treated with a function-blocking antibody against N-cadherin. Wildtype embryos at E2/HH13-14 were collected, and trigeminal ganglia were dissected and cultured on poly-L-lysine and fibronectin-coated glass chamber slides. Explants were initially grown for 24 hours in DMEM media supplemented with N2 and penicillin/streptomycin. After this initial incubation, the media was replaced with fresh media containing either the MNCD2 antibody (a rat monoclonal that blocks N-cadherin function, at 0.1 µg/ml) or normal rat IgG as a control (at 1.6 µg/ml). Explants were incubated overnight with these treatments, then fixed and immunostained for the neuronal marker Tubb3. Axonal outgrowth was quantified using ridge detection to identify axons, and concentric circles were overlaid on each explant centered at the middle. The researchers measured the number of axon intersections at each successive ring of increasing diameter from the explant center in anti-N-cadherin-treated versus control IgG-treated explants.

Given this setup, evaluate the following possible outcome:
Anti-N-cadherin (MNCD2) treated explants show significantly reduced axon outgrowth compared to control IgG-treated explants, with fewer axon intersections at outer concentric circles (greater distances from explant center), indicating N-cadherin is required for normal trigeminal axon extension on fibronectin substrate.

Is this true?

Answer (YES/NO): NO